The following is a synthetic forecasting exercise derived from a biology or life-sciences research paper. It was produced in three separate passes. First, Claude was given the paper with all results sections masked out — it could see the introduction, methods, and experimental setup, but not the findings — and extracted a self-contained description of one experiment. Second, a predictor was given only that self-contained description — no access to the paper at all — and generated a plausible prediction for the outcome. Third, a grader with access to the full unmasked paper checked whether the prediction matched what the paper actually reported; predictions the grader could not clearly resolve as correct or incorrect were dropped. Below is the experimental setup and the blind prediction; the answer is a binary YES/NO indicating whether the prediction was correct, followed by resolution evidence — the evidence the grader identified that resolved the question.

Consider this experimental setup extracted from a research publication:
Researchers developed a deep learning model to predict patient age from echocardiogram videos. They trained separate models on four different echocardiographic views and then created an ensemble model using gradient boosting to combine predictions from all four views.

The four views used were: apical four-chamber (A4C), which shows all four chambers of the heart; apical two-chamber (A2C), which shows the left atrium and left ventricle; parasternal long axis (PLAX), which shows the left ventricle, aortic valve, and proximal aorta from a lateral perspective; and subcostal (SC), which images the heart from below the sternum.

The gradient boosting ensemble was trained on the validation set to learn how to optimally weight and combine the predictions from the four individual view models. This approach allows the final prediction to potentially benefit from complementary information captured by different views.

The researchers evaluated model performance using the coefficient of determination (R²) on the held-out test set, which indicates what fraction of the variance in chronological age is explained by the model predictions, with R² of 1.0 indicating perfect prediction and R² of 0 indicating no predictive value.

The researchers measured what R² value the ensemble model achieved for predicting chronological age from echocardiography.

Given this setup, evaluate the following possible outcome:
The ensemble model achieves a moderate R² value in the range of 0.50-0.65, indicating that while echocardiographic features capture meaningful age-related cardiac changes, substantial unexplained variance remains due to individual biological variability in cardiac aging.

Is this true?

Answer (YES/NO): NO